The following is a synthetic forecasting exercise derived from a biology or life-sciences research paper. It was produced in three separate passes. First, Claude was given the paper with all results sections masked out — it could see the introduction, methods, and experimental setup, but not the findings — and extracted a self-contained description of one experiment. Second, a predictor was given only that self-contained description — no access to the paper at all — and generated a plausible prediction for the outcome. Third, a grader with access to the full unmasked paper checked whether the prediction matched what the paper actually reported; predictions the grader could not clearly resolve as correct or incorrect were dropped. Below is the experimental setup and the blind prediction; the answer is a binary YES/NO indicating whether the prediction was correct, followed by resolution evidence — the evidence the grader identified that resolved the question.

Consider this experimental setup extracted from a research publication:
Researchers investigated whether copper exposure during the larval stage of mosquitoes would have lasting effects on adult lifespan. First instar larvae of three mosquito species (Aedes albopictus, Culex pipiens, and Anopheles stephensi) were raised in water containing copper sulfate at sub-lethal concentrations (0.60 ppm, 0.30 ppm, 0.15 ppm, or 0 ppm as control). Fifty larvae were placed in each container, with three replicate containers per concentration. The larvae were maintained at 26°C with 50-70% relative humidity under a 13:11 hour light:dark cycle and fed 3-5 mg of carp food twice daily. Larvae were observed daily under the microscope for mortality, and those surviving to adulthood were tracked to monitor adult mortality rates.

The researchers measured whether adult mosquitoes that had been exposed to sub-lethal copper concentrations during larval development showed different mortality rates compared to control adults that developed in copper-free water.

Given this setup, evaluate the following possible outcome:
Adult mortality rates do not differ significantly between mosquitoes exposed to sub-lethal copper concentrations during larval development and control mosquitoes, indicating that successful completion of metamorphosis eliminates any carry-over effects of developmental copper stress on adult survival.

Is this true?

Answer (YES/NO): YES